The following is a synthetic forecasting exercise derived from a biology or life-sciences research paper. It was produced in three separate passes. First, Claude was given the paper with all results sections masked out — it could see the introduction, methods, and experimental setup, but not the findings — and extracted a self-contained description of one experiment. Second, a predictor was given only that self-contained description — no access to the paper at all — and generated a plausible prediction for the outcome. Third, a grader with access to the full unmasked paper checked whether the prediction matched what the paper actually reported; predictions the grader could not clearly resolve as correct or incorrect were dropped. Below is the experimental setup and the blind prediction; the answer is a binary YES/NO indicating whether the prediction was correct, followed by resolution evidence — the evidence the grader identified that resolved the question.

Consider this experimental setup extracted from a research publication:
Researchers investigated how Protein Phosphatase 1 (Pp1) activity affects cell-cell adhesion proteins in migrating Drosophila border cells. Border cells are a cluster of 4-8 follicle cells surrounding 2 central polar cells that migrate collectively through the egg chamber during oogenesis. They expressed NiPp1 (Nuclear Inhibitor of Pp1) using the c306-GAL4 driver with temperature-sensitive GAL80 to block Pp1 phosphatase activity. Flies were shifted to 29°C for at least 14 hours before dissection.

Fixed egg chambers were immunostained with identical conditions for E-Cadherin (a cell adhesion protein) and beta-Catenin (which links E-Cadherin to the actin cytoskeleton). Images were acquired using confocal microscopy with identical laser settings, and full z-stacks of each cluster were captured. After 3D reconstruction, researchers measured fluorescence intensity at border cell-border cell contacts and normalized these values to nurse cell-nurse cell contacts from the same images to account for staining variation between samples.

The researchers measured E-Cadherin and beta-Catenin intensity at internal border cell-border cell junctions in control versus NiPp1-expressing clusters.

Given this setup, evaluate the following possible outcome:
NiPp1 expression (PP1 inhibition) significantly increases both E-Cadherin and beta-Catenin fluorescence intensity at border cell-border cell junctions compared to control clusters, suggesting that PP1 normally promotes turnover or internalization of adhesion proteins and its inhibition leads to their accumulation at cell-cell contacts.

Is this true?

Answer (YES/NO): NO